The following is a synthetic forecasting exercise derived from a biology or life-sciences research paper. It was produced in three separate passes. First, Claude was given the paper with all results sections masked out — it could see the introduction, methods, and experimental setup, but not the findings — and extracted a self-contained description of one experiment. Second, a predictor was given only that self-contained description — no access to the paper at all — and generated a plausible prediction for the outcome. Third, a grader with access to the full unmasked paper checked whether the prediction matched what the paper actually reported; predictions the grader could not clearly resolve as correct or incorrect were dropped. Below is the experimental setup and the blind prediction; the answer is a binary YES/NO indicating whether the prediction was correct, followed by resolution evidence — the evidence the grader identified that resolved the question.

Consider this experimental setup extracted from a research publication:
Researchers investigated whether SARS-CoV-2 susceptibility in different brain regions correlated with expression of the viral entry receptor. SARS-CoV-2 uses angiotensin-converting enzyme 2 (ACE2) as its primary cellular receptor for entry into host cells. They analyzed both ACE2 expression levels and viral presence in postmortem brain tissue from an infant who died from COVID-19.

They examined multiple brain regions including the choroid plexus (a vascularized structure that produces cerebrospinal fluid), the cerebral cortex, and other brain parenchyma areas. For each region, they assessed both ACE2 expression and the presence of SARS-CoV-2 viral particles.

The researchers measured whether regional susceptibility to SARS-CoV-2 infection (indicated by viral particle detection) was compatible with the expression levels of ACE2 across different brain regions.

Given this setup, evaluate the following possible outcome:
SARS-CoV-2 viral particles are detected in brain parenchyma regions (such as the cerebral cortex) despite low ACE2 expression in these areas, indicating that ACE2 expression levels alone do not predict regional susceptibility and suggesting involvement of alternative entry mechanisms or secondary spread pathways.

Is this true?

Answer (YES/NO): NO